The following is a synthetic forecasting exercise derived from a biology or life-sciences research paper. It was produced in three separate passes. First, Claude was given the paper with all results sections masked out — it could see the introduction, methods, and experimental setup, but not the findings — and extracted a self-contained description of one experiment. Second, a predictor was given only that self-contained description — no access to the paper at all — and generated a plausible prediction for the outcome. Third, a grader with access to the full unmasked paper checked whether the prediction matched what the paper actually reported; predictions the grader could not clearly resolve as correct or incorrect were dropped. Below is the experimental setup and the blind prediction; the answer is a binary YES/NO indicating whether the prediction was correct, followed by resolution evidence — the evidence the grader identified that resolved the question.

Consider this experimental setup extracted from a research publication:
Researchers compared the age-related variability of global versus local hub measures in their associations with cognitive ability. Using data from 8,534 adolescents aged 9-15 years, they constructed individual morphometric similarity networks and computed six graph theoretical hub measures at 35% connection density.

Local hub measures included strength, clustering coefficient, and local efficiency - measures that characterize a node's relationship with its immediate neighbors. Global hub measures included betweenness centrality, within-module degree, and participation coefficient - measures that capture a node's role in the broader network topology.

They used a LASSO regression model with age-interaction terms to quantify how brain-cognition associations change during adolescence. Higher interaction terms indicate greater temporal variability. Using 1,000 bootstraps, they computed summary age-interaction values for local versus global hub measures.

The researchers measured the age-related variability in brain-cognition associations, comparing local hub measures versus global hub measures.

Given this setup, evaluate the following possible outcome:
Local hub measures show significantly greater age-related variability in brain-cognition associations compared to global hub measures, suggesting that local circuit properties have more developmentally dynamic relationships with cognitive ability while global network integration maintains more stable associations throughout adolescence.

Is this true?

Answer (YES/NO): NO